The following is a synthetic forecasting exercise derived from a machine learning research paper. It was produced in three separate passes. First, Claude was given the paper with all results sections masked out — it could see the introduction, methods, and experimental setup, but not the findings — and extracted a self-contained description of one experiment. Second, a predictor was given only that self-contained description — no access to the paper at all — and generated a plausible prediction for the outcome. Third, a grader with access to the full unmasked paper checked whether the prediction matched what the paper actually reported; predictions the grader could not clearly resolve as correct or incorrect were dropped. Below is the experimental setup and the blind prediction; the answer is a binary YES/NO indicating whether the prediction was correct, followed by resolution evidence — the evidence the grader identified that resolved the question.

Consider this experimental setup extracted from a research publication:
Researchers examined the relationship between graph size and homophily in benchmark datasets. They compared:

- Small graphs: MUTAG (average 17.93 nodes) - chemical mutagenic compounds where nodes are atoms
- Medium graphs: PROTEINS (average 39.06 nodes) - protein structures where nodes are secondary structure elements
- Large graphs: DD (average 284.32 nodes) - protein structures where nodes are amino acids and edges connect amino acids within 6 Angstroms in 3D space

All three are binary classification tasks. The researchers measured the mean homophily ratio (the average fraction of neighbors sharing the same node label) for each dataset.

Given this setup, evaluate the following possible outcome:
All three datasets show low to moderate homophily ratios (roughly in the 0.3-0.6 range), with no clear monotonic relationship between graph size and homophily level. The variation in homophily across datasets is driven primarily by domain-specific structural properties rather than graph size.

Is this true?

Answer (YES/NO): NO